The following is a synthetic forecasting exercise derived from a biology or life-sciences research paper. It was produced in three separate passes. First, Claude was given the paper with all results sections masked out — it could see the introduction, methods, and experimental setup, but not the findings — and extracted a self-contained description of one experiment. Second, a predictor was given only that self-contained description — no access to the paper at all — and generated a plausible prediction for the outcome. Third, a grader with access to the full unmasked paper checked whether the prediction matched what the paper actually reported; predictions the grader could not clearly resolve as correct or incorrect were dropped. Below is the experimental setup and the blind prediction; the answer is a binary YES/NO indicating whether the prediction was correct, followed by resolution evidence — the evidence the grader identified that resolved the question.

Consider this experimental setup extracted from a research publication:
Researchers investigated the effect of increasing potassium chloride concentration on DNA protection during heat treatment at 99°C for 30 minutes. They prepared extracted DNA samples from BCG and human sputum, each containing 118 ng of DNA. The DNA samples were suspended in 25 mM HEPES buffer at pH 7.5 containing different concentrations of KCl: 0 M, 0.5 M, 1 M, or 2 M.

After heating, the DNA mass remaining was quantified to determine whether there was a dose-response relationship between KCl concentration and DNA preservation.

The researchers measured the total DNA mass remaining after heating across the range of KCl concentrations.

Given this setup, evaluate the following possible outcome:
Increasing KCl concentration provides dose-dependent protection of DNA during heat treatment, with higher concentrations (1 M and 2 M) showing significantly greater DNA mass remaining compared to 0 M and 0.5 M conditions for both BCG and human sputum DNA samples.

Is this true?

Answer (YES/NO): YES